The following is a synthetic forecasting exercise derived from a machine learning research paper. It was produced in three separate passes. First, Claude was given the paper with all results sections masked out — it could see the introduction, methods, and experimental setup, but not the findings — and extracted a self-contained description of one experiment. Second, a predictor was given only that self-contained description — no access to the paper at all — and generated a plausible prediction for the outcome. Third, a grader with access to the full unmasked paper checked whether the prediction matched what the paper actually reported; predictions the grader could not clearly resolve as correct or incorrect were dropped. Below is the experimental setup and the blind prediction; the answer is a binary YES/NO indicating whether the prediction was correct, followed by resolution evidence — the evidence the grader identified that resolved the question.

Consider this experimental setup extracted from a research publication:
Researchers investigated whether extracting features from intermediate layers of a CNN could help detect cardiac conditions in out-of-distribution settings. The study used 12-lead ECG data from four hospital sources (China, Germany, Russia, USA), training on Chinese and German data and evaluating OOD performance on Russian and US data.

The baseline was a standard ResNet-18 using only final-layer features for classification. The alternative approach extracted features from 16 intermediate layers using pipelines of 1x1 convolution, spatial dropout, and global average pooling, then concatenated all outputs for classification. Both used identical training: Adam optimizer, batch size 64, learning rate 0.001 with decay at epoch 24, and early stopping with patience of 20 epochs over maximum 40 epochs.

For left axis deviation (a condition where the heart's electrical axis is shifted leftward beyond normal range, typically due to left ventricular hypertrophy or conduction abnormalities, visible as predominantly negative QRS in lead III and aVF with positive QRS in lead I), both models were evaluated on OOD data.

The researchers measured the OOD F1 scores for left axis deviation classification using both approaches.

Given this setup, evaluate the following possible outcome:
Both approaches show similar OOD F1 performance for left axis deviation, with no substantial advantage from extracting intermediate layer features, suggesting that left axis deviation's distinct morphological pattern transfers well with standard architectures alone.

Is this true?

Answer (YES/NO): NO